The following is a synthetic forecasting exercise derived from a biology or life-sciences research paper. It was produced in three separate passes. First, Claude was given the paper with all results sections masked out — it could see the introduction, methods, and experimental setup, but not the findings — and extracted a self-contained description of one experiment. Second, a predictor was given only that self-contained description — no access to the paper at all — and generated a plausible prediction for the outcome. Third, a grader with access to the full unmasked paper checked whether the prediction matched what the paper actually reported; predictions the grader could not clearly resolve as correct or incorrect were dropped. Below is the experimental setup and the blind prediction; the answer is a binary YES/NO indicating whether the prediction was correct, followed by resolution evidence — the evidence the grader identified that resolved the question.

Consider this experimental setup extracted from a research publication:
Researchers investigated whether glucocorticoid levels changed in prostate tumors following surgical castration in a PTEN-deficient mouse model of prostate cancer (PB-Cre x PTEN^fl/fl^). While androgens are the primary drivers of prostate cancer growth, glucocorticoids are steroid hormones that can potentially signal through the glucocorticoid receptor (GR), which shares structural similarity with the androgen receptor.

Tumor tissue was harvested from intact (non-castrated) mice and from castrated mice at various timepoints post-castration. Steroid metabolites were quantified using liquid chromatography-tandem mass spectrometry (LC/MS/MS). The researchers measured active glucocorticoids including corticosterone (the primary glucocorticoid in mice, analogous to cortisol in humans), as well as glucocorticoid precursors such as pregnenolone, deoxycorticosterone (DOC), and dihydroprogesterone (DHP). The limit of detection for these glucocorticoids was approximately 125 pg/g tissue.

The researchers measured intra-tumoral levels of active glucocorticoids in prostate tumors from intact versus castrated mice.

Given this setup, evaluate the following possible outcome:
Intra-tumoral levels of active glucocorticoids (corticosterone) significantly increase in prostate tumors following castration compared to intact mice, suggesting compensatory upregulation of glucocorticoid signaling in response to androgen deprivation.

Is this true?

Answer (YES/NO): NO